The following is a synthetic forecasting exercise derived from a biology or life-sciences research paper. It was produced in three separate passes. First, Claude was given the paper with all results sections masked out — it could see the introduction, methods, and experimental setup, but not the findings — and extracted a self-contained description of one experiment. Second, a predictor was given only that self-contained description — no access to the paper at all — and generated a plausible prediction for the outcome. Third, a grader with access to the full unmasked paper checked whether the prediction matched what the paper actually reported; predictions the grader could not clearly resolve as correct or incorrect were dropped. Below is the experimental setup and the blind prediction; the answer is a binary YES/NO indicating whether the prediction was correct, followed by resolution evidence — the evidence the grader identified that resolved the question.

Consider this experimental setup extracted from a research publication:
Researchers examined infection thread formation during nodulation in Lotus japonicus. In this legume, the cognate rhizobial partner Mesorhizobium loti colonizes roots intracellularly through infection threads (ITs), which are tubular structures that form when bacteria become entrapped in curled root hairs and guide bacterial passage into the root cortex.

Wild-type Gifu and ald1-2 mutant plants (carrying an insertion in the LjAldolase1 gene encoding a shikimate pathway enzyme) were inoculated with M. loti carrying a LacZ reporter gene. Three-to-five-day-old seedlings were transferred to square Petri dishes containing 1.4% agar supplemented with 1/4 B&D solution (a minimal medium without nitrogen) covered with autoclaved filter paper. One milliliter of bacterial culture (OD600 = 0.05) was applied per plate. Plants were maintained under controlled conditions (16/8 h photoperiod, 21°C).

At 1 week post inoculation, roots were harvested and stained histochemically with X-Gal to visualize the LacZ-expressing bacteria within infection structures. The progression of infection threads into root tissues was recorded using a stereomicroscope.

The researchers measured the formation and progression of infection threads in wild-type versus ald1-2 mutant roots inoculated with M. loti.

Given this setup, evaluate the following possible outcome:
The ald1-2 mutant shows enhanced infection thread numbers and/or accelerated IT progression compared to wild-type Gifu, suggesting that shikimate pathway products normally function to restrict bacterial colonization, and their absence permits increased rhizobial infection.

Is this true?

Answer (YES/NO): NO